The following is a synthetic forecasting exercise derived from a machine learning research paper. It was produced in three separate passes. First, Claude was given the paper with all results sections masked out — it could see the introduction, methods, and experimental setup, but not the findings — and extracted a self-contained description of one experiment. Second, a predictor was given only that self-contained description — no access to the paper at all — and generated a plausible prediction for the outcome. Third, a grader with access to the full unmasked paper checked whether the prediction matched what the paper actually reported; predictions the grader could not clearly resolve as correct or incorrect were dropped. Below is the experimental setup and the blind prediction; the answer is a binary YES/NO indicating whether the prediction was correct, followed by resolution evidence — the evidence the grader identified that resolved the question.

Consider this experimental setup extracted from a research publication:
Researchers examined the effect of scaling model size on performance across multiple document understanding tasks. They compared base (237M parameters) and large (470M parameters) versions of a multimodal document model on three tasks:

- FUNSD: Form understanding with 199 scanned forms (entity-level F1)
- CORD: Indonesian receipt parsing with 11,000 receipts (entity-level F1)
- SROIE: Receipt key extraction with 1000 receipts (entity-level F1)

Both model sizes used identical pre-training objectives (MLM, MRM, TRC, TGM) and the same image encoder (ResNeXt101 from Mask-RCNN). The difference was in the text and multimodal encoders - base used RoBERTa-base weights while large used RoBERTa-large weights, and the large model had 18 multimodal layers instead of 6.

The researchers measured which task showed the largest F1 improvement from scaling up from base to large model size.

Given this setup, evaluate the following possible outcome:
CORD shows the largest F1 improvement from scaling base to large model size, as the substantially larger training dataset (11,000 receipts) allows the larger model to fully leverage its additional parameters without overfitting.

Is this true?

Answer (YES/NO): NO